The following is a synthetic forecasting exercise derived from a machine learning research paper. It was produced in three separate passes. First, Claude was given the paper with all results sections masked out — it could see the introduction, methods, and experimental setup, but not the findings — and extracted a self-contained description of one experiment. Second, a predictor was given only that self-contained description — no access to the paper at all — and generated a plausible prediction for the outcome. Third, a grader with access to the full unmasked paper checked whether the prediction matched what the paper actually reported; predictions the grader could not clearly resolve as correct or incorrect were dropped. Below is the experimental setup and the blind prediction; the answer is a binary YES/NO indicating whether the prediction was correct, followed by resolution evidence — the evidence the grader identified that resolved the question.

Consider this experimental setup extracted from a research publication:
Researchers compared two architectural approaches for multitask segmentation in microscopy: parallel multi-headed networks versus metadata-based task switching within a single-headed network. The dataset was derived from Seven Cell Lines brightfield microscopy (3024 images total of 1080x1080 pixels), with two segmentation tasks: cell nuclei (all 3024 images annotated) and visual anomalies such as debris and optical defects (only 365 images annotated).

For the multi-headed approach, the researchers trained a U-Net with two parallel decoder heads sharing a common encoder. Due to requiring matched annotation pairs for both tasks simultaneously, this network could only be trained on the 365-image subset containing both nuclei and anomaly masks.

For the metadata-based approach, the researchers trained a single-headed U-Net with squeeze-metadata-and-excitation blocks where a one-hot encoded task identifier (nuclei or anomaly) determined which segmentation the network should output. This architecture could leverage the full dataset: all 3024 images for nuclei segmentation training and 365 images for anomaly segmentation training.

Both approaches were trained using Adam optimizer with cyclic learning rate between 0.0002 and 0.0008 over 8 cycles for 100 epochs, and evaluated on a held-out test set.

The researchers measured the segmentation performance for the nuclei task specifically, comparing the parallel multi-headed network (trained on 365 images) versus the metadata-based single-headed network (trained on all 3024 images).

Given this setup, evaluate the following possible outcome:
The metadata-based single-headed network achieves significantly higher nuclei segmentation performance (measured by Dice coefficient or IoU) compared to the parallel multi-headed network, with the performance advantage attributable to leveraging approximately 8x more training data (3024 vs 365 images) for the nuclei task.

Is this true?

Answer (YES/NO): YES